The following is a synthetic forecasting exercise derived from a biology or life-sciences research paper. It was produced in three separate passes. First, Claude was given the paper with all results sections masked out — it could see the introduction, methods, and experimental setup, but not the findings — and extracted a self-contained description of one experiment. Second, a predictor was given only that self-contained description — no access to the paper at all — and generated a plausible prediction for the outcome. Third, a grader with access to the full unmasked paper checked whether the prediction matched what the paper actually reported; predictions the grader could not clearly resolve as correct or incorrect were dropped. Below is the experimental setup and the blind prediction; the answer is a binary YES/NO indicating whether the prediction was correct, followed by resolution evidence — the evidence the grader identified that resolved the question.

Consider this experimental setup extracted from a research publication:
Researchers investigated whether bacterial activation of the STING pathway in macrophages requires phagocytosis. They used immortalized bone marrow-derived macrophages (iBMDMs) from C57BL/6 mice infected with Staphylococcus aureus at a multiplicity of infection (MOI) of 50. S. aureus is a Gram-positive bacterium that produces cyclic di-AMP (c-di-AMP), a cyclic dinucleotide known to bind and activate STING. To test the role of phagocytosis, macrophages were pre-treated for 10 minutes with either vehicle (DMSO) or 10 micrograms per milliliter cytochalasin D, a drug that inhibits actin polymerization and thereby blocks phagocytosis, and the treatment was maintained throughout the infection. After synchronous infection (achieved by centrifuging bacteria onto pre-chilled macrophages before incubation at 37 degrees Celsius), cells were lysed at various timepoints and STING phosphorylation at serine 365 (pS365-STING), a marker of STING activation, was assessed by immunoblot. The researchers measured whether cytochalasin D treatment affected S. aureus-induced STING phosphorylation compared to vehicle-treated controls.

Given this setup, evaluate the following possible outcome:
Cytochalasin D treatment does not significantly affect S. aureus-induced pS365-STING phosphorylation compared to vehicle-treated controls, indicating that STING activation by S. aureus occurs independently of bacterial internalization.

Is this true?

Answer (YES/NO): NO